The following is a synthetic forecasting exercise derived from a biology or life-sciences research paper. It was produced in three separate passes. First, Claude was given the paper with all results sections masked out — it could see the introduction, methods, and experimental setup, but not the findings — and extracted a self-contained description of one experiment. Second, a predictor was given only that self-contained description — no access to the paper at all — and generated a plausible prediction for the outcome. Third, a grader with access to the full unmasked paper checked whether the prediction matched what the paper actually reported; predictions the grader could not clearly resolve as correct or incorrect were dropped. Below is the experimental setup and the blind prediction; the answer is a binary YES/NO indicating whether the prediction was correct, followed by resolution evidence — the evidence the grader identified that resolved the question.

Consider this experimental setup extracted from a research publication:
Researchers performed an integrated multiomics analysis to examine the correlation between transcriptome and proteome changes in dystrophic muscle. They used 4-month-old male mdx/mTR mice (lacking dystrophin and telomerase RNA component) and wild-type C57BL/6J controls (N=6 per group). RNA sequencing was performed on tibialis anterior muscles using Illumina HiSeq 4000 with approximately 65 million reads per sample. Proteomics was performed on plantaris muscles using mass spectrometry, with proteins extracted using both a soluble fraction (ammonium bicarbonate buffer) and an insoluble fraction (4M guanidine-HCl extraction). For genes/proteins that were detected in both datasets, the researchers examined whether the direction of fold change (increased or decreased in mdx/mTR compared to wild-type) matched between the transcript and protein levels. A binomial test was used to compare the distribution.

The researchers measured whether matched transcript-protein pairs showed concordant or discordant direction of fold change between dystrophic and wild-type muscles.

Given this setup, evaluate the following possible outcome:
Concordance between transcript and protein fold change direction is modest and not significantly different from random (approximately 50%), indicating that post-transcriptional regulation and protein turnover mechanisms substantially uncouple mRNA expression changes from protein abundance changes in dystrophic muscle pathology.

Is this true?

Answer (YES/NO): NO